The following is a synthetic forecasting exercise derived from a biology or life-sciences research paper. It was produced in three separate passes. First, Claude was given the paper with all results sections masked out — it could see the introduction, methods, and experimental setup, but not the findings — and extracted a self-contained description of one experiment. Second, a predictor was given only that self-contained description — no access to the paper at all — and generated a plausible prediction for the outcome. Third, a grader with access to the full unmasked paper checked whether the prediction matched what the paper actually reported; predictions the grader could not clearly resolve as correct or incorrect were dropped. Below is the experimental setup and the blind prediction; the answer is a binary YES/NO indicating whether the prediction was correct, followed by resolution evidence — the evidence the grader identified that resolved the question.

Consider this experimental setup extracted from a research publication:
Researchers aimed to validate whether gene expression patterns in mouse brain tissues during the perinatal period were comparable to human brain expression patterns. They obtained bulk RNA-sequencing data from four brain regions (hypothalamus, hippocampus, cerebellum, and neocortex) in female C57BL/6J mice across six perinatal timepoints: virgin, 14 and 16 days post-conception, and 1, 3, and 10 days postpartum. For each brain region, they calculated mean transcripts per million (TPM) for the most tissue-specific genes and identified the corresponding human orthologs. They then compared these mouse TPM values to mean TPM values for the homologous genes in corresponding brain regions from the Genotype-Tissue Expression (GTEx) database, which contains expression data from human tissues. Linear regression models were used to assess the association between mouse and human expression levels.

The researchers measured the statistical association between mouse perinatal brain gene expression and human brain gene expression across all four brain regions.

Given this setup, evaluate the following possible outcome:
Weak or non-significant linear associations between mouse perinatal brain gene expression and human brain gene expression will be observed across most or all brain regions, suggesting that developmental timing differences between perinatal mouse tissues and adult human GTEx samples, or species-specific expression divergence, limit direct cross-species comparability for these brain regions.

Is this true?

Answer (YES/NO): NO